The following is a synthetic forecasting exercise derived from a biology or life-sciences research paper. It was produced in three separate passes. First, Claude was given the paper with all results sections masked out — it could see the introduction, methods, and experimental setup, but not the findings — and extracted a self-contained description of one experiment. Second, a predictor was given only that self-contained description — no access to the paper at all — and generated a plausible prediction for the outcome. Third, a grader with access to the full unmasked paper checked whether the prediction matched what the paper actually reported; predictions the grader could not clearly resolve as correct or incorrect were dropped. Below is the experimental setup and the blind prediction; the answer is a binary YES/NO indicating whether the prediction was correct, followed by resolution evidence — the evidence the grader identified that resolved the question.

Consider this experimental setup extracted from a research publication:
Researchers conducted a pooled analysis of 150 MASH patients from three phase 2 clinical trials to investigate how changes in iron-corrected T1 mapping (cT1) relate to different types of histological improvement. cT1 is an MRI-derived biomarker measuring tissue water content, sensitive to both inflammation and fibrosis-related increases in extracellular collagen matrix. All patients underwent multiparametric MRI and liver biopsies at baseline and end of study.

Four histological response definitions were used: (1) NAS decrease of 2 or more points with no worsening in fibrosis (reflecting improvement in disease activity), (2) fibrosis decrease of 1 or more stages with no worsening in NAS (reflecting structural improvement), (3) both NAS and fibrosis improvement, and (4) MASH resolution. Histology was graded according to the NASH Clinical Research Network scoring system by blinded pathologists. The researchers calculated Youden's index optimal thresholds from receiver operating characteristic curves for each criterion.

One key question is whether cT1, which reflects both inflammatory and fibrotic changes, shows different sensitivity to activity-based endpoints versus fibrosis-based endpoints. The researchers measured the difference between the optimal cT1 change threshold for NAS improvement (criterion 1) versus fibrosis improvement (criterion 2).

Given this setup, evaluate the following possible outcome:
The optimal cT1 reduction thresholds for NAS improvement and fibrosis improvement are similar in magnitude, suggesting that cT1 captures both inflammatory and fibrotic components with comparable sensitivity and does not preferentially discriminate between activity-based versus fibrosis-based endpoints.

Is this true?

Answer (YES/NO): NO